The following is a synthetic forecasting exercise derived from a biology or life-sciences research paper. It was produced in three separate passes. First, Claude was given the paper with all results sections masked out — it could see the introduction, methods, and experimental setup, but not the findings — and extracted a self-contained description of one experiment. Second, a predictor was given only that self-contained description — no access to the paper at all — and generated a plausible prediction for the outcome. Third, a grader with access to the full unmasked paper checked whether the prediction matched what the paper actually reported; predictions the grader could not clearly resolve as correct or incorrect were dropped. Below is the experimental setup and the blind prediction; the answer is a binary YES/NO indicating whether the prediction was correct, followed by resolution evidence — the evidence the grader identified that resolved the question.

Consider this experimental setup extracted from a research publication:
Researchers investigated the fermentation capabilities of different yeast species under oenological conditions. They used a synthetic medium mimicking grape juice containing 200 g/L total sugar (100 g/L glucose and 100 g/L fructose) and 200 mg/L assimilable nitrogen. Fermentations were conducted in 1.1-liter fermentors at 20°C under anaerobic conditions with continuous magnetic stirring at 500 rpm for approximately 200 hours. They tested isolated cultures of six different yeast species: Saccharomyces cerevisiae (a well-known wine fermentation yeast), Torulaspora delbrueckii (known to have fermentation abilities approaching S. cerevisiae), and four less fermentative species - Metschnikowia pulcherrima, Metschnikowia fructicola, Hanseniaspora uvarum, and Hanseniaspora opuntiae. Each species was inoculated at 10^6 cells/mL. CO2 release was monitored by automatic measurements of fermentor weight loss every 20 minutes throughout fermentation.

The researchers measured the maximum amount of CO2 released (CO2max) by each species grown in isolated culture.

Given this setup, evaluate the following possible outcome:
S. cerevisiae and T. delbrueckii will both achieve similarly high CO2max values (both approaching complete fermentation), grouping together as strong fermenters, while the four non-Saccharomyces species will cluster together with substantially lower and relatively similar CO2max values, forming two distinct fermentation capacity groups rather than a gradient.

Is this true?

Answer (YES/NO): NO